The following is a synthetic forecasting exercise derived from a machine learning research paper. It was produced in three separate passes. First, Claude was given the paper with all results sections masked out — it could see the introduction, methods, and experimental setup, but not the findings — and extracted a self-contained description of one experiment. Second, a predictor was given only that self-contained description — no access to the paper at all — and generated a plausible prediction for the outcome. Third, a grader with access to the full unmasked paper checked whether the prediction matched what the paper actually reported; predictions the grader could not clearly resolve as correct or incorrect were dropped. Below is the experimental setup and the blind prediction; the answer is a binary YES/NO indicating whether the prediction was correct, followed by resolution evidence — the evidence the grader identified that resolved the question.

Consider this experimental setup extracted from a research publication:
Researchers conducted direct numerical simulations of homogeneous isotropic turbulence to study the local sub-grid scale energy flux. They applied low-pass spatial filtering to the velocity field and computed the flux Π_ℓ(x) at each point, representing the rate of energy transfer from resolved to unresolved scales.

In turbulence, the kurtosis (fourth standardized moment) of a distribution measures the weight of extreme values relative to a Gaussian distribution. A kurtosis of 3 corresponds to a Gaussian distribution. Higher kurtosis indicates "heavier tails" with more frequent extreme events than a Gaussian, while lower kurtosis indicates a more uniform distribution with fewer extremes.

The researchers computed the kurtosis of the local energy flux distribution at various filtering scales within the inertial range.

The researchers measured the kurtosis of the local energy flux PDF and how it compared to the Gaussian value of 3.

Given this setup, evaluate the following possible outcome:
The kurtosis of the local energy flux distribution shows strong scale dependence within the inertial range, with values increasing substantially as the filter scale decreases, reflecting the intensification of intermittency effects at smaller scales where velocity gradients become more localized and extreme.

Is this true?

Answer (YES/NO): YES